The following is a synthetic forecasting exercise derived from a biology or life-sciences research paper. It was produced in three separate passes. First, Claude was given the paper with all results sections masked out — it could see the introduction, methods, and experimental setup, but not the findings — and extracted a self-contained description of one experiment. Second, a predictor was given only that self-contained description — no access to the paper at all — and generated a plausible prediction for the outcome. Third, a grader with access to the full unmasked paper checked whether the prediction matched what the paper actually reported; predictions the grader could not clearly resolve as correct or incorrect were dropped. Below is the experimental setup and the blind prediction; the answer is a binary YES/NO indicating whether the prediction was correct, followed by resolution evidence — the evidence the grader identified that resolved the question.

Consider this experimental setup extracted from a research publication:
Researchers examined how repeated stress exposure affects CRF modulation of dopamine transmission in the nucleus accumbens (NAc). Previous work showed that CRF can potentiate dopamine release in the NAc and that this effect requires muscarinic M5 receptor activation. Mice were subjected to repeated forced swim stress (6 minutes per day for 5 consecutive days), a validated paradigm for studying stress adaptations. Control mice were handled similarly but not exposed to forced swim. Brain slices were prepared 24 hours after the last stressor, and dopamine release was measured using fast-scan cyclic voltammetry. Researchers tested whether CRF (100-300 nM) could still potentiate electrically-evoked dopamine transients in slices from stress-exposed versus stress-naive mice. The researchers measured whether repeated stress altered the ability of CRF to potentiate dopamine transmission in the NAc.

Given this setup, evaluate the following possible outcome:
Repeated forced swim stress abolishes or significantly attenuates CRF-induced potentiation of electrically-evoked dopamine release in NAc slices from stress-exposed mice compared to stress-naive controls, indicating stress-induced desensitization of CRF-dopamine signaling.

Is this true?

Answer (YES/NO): YES